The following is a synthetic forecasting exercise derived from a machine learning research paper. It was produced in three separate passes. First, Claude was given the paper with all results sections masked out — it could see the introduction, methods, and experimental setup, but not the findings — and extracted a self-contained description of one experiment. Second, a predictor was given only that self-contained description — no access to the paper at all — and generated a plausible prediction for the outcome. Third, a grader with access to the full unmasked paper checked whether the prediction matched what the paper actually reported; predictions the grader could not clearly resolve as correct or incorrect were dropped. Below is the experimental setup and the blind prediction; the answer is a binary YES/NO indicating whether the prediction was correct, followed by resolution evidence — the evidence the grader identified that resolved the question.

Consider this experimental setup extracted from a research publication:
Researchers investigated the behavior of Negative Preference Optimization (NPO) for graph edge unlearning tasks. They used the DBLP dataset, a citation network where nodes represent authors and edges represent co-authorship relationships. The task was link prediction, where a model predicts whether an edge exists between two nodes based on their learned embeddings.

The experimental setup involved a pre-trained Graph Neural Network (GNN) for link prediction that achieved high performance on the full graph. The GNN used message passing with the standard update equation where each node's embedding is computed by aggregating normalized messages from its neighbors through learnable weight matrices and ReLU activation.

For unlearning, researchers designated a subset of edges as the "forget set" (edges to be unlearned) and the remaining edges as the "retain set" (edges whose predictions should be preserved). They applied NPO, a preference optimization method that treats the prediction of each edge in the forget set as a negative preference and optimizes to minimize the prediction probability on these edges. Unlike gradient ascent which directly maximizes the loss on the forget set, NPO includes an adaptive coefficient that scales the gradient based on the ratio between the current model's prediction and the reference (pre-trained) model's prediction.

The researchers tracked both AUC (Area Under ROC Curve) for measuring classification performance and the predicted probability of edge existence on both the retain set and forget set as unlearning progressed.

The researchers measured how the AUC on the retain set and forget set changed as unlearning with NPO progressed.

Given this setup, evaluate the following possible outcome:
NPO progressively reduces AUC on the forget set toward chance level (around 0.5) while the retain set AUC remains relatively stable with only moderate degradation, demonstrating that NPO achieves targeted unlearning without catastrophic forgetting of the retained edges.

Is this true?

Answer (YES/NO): NO